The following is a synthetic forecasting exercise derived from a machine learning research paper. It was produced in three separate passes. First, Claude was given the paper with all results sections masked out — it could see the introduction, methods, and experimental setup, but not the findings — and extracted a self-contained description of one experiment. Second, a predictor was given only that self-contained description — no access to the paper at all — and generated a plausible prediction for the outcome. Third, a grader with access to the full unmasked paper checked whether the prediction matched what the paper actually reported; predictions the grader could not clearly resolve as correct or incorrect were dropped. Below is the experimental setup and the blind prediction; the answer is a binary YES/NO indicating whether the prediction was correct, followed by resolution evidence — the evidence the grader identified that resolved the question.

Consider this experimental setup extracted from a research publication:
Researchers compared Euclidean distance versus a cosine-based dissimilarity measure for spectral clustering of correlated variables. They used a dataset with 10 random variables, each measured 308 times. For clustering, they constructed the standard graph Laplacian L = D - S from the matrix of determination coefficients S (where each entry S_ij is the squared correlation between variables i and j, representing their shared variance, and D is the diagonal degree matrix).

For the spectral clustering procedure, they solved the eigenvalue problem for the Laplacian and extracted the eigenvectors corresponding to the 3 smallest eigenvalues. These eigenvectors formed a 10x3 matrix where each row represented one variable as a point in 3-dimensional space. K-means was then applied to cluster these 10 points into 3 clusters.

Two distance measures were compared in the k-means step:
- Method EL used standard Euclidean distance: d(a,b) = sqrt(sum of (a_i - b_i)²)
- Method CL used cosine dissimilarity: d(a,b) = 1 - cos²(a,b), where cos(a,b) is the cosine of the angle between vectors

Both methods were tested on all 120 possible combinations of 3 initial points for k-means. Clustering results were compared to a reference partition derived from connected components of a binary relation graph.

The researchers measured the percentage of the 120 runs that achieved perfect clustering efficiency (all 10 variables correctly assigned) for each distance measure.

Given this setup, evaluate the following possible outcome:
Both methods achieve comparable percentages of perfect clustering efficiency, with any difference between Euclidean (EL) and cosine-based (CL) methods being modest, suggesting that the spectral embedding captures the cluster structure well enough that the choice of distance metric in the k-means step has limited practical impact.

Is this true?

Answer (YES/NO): NO